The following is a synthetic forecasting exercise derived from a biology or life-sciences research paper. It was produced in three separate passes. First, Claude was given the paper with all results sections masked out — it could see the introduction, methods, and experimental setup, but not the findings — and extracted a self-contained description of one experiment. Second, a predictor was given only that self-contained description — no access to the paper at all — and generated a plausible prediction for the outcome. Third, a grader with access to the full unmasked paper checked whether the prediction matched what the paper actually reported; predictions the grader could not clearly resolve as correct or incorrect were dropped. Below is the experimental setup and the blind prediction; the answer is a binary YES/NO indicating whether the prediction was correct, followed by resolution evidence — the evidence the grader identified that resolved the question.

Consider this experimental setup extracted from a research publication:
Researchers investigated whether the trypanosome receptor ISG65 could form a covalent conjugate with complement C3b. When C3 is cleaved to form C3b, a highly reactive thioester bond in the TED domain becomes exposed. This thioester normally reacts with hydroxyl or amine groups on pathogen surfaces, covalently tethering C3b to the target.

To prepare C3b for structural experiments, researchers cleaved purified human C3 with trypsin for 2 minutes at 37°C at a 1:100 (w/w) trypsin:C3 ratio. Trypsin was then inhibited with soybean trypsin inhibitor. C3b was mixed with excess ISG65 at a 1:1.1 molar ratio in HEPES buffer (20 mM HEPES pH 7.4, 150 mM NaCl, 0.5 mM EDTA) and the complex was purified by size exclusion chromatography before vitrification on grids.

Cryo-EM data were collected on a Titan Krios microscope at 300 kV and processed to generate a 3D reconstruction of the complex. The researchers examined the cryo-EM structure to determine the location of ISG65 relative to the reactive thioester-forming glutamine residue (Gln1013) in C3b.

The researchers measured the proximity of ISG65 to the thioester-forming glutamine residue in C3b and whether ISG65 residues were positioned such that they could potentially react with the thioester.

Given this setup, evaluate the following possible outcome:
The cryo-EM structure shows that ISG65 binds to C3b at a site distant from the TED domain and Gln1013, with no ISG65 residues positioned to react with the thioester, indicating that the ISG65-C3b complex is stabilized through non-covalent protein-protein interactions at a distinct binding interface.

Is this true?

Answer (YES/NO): NO